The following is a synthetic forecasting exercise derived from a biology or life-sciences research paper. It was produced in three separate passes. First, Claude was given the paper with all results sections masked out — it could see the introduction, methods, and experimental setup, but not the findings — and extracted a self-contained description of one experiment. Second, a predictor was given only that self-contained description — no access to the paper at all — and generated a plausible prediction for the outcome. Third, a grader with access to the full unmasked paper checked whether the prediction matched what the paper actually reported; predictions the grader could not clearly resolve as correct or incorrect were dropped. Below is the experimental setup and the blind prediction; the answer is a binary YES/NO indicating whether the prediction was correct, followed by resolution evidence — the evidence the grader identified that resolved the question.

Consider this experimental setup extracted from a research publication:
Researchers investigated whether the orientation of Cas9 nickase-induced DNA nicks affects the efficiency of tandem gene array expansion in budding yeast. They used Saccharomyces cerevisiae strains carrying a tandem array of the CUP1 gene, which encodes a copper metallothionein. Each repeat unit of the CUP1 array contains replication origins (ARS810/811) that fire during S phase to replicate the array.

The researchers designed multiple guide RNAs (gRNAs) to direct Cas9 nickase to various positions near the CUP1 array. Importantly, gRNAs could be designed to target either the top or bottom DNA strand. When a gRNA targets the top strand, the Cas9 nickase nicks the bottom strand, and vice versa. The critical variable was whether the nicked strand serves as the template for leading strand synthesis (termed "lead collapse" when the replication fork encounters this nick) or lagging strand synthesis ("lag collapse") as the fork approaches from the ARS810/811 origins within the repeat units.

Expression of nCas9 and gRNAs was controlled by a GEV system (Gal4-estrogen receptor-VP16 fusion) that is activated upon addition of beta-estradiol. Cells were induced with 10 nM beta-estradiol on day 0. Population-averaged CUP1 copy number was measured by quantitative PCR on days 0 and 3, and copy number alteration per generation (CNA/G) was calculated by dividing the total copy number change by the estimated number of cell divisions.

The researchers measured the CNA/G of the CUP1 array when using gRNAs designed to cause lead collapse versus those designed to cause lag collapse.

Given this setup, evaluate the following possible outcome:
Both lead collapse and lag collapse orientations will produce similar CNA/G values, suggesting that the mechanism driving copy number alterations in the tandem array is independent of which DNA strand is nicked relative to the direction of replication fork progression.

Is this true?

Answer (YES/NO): NO